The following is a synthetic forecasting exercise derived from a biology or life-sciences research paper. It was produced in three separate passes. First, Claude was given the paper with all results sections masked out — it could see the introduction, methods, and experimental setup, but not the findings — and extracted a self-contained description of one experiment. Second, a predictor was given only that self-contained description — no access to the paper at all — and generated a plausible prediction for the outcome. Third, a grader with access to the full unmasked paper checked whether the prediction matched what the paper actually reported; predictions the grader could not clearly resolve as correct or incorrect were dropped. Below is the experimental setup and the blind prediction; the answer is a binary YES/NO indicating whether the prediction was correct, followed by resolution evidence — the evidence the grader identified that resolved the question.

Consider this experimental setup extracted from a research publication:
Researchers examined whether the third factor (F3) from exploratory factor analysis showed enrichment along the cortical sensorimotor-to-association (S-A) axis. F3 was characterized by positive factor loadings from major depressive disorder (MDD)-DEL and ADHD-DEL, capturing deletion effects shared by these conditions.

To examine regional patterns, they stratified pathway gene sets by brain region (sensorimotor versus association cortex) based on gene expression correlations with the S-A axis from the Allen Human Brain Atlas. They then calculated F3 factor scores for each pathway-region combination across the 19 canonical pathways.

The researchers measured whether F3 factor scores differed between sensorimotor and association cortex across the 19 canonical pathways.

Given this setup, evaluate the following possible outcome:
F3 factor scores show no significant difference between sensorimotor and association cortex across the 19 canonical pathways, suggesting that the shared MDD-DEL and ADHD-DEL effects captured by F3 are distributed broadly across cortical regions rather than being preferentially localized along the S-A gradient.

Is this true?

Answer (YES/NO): NO